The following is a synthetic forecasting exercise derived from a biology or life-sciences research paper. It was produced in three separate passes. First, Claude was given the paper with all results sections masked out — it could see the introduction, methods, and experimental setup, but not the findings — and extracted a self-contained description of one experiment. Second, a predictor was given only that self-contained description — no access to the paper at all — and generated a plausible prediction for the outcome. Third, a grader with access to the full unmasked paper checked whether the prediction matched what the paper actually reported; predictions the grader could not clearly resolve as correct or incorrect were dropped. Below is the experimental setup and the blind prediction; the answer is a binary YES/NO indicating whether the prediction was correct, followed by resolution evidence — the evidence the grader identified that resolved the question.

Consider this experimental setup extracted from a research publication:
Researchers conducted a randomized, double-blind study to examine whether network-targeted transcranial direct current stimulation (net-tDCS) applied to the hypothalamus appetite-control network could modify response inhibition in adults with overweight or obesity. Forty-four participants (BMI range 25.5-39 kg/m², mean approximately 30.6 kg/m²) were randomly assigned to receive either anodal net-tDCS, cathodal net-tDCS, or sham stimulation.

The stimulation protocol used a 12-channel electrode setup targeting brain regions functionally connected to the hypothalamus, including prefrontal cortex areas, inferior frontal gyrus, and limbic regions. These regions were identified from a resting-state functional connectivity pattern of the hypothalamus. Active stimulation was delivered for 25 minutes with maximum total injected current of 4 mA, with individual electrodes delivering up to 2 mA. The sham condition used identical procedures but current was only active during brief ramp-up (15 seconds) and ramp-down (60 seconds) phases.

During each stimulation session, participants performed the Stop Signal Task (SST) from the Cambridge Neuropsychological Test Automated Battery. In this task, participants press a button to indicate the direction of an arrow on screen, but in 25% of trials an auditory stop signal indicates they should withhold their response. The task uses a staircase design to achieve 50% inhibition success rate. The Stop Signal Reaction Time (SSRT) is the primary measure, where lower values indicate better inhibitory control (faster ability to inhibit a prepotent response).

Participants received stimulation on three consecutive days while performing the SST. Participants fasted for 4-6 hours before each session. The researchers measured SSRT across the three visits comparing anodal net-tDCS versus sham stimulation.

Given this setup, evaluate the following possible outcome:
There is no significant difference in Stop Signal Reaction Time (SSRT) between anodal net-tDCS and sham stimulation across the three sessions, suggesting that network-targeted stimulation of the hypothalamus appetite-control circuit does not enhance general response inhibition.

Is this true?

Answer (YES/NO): NO